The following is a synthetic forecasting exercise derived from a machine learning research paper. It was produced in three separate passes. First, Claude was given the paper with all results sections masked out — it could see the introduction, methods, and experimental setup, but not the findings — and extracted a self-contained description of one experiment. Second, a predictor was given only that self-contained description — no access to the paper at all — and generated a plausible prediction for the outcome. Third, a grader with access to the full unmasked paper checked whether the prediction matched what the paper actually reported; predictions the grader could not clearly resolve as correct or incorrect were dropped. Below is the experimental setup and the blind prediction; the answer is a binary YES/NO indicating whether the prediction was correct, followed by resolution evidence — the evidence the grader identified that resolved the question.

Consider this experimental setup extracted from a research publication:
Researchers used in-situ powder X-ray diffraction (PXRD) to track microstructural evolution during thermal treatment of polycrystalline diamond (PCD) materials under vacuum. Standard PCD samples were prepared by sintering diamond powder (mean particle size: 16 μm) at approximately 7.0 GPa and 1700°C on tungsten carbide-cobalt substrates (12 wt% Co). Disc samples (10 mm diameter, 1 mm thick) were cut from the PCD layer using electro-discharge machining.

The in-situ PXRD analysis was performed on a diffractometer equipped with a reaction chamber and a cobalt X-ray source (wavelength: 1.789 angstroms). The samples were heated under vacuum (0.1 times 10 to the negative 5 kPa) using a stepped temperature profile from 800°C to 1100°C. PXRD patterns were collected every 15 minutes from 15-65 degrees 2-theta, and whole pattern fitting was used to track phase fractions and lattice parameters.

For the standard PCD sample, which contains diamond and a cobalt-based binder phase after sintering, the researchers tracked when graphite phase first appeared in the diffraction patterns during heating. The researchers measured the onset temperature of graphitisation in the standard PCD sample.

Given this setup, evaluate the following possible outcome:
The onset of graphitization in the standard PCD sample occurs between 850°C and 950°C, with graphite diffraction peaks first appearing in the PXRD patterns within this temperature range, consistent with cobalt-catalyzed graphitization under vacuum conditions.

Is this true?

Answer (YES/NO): YES